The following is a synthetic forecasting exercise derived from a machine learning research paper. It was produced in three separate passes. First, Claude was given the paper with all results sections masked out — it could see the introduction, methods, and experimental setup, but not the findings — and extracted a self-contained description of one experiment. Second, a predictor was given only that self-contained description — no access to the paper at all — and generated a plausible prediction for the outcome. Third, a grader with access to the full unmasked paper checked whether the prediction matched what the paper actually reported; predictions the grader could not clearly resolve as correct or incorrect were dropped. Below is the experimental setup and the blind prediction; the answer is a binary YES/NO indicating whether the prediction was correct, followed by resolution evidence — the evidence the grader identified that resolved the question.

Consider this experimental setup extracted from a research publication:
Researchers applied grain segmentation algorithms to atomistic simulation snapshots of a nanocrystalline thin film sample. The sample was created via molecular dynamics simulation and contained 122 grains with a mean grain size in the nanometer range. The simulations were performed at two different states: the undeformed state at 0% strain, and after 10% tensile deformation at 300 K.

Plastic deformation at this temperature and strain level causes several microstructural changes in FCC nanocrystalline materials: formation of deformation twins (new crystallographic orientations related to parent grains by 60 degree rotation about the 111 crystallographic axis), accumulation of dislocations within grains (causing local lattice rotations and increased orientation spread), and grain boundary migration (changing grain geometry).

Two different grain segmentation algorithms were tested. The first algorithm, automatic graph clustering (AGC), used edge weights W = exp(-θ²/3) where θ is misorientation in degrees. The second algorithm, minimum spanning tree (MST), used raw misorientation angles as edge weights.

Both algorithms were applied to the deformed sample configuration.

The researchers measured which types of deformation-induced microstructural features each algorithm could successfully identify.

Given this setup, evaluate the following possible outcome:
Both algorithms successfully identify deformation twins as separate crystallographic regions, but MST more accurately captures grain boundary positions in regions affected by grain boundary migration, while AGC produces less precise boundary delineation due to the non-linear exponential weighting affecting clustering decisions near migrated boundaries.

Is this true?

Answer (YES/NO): NO